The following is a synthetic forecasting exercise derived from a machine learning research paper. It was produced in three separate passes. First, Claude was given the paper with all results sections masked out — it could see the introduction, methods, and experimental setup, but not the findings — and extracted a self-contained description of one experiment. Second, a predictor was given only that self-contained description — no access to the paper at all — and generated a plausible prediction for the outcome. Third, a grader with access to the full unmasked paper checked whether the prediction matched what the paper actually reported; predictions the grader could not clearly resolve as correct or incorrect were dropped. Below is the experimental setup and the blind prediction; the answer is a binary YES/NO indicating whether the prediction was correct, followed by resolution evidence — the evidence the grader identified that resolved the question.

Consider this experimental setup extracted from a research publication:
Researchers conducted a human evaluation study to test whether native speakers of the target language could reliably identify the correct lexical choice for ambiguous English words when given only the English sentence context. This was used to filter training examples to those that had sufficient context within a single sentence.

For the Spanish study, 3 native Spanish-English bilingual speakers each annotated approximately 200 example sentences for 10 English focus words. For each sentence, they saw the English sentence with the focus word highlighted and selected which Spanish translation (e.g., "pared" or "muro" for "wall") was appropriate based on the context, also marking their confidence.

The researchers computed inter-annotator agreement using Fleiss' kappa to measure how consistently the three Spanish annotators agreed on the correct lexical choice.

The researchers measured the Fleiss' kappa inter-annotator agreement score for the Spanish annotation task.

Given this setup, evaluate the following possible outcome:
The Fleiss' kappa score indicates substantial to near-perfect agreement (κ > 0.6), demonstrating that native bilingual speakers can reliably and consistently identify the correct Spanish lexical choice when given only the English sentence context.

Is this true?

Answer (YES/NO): YES